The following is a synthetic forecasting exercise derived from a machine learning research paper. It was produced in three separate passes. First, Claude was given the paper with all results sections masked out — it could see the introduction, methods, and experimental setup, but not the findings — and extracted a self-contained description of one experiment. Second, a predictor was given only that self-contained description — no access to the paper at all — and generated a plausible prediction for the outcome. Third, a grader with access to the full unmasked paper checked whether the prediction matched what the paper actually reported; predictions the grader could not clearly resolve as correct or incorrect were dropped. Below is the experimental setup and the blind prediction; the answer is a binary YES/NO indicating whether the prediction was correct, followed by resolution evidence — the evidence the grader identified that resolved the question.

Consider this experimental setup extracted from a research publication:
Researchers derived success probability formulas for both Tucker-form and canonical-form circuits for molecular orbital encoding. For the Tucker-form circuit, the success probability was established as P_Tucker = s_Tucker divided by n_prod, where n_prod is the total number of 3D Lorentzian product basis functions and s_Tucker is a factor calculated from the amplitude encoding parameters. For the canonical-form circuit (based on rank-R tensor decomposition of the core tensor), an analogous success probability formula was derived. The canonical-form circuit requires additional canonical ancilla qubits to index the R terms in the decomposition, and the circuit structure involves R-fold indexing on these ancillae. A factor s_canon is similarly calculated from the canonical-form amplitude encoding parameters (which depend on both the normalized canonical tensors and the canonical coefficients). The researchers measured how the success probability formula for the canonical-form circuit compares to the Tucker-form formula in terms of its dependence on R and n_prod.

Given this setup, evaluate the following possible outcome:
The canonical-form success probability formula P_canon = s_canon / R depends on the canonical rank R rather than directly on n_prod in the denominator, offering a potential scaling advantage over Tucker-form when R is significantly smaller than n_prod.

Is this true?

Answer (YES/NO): NO